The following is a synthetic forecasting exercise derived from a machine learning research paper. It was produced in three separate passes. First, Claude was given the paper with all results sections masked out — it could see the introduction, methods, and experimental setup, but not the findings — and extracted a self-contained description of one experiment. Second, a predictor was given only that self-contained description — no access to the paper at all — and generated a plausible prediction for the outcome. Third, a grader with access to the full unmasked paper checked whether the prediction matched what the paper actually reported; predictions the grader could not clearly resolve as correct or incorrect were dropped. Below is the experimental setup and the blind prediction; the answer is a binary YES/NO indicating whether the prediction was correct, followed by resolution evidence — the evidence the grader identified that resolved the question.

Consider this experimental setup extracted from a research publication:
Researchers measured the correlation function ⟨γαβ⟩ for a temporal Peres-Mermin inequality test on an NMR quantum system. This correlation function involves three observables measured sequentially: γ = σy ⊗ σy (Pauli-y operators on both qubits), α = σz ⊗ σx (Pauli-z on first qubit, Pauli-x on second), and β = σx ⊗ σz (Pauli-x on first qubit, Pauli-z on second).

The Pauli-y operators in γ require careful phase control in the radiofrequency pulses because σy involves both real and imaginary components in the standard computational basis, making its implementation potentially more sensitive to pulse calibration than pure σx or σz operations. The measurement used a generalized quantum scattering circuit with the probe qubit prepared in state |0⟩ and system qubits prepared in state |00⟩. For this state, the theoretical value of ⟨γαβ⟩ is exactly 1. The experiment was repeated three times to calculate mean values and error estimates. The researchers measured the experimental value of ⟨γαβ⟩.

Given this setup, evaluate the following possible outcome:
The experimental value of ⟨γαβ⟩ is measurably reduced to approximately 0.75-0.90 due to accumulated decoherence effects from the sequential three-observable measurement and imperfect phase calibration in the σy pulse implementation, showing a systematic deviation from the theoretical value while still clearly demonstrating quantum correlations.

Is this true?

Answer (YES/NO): YES